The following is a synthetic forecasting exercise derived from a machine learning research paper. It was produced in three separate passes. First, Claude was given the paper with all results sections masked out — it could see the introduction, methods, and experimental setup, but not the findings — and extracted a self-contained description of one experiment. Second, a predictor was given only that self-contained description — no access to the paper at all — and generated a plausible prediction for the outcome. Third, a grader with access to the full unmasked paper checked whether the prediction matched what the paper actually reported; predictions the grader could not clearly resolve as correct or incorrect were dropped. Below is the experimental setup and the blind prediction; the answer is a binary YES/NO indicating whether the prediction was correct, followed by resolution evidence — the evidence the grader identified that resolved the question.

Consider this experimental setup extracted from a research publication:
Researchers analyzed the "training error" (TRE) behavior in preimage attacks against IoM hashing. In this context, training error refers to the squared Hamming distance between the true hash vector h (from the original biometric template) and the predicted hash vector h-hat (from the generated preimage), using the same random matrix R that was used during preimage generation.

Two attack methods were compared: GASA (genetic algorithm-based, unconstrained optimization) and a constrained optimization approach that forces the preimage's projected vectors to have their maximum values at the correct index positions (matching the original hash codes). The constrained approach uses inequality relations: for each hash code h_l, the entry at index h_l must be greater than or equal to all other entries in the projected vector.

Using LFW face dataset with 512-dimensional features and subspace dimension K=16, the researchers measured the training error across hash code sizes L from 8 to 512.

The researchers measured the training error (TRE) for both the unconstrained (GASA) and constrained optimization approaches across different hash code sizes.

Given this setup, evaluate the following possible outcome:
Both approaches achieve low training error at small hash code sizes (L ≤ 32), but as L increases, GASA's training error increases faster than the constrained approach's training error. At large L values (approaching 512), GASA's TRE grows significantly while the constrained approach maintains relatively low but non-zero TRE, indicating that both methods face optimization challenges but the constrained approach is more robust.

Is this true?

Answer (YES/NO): NO